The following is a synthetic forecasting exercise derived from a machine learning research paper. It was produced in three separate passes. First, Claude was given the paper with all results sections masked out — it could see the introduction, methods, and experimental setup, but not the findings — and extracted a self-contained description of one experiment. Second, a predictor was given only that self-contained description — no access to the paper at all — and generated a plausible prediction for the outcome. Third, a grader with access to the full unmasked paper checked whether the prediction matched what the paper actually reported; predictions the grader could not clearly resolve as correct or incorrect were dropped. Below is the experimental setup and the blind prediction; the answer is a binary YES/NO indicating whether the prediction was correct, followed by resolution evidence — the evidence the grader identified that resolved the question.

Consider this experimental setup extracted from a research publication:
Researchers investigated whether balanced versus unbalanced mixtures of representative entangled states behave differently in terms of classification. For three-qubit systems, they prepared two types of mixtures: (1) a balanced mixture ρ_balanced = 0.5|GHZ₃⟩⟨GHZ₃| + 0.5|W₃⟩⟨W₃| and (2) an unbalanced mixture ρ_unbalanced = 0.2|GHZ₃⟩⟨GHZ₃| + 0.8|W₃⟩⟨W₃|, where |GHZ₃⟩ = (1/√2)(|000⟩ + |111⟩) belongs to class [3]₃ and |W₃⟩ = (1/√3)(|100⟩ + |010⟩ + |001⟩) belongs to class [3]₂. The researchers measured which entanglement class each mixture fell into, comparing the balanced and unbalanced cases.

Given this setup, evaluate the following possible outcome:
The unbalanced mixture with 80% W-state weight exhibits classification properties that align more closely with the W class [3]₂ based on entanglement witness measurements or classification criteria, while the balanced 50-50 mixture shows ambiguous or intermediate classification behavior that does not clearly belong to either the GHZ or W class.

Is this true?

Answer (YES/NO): NO